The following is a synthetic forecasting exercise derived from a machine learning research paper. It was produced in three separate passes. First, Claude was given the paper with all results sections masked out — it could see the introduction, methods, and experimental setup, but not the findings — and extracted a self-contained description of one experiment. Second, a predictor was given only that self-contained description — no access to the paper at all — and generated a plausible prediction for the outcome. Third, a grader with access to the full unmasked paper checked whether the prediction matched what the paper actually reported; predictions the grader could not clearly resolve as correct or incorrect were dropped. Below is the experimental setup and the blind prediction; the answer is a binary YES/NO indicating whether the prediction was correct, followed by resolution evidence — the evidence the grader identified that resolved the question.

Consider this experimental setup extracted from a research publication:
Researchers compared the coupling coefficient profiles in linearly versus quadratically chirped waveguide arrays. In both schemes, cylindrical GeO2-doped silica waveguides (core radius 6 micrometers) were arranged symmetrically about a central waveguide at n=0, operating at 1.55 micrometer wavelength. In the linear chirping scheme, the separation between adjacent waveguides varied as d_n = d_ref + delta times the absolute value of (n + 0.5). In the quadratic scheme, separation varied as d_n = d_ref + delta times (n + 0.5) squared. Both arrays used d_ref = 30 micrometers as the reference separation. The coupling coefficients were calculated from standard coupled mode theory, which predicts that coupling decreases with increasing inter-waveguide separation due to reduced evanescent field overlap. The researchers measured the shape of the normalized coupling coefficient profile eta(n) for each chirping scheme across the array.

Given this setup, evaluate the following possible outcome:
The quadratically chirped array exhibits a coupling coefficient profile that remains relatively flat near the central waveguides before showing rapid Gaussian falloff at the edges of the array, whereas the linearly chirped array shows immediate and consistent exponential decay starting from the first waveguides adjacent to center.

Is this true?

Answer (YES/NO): YES